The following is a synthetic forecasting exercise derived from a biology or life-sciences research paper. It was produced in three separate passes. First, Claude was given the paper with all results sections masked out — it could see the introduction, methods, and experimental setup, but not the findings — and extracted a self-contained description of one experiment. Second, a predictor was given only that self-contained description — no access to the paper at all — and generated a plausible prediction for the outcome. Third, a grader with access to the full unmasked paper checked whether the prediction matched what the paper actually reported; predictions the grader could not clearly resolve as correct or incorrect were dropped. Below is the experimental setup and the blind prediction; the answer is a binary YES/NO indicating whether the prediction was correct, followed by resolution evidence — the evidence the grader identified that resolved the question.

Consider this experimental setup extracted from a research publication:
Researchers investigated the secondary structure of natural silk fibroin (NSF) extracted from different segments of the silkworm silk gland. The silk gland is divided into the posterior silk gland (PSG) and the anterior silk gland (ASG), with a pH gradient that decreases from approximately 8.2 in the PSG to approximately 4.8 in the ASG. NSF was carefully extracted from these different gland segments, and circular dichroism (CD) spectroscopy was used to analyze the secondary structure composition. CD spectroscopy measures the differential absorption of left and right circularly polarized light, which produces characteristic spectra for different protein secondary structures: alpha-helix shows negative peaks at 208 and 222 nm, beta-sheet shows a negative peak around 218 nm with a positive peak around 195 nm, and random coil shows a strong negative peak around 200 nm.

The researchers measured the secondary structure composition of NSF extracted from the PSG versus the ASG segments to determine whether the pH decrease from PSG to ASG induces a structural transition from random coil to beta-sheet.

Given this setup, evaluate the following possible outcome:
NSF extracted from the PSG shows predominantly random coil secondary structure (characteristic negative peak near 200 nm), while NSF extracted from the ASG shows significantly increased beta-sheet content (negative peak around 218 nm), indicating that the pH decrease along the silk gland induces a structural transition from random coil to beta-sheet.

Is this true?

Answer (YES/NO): NO